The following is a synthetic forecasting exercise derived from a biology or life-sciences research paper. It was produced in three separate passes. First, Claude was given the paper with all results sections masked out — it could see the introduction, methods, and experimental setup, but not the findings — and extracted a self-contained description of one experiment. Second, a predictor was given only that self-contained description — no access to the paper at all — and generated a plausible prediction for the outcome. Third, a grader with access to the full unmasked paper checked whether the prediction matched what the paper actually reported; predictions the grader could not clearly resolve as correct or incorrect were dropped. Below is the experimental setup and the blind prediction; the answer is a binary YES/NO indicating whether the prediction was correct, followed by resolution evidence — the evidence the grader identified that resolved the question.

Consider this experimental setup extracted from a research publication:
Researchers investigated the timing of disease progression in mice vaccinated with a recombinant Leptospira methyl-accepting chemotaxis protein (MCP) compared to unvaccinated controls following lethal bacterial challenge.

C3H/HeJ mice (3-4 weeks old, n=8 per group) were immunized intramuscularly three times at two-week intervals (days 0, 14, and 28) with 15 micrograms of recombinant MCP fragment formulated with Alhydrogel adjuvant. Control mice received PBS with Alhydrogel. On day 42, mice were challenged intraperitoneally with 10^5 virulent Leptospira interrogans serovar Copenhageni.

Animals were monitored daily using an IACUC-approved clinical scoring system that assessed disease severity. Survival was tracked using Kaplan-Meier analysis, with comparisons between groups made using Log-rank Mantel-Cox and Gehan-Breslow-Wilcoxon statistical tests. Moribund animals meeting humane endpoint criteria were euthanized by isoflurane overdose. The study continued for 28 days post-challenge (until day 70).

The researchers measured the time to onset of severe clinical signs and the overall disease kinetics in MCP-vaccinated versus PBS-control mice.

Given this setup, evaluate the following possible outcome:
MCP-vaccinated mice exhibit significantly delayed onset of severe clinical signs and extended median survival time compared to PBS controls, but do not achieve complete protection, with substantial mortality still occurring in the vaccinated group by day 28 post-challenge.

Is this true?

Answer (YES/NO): NO